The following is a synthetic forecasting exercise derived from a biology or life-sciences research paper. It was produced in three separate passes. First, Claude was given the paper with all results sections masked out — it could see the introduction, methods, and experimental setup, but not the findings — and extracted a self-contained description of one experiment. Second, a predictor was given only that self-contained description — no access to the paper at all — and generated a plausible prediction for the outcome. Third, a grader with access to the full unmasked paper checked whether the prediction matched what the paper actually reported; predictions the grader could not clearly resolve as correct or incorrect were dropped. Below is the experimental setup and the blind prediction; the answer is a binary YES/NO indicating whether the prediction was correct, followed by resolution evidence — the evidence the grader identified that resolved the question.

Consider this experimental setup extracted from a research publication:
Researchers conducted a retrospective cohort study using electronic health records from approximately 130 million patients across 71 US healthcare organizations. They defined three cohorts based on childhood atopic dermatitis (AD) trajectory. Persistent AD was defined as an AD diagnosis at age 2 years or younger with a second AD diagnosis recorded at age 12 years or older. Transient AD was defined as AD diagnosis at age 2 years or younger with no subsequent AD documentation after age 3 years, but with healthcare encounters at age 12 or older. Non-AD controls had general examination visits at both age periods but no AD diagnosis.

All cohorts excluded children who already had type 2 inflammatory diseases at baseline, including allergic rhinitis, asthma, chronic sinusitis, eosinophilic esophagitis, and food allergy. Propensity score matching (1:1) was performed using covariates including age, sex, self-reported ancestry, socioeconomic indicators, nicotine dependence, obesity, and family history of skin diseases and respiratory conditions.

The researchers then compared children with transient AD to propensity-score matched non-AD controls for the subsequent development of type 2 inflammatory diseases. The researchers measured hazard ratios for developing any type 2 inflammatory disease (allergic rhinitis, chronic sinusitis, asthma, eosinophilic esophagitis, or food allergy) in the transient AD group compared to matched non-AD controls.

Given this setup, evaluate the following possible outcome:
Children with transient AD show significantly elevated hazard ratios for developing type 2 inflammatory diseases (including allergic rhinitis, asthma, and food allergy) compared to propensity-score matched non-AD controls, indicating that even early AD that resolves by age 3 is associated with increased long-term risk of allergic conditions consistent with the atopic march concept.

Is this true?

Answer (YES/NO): YES